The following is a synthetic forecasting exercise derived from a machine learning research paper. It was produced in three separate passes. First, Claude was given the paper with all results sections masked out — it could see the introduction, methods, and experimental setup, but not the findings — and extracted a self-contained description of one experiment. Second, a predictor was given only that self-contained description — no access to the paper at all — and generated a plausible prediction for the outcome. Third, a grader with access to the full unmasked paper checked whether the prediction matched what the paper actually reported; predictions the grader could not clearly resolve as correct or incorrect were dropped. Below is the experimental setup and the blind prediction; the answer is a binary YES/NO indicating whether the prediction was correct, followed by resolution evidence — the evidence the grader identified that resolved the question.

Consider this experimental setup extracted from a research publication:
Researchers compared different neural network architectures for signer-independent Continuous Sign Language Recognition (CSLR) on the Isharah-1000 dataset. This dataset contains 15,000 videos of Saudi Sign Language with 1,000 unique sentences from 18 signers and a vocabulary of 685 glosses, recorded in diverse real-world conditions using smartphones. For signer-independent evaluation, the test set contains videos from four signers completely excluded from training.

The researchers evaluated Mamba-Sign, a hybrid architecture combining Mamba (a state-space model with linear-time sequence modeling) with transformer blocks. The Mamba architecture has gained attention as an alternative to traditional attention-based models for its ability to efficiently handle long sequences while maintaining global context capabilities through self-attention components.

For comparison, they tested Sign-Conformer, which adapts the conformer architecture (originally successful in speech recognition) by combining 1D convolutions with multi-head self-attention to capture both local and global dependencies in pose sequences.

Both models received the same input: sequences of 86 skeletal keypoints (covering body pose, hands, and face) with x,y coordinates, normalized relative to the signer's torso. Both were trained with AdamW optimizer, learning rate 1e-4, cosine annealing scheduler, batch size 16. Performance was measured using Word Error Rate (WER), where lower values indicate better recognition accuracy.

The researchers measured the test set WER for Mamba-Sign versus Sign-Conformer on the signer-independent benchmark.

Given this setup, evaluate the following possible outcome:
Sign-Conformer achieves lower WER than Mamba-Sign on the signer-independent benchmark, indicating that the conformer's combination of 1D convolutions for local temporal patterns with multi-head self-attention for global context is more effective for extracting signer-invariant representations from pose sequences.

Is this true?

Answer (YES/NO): YES